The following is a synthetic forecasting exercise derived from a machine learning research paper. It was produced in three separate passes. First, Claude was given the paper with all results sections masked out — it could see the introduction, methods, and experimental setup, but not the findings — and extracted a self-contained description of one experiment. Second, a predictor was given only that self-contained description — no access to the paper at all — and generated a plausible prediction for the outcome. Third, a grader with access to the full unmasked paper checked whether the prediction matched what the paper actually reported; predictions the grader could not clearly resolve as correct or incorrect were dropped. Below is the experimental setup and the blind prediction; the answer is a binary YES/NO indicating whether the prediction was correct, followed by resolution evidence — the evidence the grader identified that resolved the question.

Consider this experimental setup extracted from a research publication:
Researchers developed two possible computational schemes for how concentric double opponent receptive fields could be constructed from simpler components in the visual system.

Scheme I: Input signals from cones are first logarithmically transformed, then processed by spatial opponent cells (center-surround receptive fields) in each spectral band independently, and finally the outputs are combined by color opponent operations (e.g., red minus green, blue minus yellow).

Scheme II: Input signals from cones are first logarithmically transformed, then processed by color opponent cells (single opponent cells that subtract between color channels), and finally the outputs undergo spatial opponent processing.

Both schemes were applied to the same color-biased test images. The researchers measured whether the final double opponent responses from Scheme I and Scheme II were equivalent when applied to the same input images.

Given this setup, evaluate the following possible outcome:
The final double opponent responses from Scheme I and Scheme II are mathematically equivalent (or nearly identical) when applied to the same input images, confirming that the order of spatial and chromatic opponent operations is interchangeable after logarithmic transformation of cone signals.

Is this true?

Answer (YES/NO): YES